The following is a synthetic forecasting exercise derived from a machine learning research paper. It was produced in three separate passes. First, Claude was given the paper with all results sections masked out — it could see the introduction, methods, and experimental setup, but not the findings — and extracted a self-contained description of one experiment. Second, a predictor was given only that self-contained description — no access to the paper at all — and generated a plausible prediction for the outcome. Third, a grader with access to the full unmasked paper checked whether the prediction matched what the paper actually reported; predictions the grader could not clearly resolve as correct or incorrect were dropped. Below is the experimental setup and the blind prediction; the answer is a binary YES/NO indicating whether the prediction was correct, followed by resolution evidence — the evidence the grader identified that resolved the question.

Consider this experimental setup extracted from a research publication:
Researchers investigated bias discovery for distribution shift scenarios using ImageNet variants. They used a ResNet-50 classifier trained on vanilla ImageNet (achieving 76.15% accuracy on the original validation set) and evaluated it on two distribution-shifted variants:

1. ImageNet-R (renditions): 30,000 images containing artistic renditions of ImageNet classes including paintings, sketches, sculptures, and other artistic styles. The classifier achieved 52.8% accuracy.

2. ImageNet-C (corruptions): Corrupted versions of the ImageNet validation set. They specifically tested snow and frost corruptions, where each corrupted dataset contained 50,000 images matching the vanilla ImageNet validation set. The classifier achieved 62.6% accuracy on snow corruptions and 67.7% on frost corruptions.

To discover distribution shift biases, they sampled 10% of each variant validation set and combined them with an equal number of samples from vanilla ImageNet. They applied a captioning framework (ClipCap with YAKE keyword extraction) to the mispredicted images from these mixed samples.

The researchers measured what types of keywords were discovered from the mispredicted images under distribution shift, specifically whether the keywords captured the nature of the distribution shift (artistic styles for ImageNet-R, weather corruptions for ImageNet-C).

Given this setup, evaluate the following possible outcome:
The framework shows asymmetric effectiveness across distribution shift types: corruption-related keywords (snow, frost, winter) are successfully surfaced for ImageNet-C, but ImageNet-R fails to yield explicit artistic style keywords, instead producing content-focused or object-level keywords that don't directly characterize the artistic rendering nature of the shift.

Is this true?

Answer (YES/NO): NO